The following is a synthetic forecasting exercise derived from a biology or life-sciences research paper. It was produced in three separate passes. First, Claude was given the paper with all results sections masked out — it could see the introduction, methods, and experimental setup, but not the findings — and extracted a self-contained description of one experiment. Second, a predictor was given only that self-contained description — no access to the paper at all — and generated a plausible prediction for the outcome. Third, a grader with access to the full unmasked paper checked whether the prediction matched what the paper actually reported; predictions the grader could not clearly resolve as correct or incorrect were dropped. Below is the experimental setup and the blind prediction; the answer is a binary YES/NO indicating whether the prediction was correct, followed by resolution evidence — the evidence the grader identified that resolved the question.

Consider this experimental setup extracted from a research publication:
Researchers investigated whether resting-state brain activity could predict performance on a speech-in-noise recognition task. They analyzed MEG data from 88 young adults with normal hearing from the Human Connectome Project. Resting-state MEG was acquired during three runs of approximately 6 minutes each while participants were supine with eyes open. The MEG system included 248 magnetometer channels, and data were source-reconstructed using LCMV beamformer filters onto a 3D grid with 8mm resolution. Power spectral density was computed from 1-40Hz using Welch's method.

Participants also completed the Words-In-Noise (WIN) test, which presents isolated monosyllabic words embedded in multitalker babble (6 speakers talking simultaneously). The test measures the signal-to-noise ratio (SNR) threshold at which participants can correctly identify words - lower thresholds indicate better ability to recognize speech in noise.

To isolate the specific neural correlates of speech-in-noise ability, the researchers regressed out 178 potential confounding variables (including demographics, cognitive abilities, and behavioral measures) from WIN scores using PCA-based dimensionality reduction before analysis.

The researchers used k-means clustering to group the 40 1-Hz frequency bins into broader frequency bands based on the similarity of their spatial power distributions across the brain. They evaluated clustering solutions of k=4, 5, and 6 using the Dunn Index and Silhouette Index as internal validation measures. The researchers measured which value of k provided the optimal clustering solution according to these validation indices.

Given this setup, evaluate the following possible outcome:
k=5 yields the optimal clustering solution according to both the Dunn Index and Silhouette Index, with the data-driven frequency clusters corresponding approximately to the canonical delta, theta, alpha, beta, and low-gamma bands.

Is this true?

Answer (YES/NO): NO